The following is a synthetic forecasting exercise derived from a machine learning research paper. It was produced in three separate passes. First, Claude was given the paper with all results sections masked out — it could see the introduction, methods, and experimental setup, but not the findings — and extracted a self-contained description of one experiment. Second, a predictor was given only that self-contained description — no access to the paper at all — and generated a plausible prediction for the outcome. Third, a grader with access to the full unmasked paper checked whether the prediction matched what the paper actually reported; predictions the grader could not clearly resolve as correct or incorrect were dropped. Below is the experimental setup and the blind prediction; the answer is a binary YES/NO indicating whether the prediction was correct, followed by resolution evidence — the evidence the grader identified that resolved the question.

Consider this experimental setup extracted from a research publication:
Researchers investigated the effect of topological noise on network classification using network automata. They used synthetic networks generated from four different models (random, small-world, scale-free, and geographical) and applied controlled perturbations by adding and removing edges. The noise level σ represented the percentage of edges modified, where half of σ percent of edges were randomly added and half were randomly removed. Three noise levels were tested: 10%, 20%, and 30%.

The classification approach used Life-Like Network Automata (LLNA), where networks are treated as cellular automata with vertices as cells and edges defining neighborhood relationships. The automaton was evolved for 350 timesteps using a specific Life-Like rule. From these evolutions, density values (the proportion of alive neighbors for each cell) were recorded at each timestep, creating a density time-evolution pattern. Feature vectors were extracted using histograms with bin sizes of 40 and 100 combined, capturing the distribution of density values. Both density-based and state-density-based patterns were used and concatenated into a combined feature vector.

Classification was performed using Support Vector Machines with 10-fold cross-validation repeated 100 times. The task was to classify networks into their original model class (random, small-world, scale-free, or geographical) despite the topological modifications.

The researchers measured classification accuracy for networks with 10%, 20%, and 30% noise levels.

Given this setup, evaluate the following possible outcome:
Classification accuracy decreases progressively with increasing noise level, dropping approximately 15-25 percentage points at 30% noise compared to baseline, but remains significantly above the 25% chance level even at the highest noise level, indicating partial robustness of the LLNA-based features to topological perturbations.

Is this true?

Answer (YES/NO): NO